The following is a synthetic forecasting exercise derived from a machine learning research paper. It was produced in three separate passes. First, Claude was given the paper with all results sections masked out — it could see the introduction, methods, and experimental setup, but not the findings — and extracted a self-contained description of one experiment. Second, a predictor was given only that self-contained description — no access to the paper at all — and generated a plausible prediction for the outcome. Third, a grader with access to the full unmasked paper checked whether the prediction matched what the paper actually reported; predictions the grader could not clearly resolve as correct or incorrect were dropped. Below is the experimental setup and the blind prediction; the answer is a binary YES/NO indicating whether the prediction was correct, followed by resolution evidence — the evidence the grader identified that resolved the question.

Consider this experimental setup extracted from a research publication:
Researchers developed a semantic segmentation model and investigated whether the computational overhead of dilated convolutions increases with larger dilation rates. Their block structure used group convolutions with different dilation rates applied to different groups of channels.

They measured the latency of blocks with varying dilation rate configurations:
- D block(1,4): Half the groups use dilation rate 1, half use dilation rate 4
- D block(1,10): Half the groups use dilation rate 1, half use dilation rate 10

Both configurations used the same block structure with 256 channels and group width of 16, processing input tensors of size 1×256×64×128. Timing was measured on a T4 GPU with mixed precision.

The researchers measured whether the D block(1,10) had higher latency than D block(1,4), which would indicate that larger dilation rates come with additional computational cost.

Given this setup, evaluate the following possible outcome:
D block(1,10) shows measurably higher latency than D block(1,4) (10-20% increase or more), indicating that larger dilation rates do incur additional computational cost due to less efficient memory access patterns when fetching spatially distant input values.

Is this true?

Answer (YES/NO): NO